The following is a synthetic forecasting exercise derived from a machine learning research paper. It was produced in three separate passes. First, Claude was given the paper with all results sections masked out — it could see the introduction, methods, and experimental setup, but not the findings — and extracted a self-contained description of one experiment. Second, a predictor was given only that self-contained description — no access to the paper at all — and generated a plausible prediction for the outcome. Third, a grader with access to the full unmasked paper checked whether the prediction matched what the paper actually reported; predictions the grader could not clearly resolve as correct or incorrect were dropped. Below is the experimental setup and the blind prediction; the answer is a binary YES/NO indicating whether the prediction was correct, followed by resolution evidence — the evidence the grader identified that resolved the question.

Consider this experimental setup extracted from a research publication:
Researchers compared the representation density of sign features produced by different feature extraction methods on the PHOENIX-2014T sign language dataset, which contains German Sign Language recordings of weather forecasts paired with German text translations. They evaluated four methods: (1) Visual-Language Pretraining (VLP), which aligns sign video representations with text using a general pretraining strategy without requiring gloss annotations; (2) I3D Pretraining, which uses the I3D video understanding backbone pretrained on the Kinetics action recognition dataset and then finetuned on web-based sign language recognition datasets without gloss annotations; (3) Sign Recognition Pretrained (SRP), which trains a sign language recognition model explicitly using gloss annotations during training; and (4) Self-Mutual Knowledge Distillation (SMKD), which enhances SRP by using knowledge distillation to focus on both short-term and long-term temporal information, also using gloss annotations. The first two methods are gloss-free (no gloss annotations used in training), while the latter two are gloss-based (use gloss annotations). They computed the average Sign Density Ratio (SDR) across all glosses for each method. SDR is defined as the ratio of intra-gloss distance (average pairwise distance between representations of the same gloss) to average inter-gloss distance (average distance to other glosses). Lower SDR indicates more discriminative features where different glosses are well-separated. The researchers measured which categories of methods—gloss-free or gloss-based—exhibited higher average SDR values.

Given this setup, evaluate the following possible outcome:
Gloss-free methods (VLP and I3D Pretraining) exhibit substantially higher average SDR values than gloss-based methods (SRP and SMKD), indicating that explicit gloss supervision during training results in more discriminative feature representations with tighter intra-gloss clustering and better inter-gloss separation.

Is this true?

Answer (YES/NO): YES